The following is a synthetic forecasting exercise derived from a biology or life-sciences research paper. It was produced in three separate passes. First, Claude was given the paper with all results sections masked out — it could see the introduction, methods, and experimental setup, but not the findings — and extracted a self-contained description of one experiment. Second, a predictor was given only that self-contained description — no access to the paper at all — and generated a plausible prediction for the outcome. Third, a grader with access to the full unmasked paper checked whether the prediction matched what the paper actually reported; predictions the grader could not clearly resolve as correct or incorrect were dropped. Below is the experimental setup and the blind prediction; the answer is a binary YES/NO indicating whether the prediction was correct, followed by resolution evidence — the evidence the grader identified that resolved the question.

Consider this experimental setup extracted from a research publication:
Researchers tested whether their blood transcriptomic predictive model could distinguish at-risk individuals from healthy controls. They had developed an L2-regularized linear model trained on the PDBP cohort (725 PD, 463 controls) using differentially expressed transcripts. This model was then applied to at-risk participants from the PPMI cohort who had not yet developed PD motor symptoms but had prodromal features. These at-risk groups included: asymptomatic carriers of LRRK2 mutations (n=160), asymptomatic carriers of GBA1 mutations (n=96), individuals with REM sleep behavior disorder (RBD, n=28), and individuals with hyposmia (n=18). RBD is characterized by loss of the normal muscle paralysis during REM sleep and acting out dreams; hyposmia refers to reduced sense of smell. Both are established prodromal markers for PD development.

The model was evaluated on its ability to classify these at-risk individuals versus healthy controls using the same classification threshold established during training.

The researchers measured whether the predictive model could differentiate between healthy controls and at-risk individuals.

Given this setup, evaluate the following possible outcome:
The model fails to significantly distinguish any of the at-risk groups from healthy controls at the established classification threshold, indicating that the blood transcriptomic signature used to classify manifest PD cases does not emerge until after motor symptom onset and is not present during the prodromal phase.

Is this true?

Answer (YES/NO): NO